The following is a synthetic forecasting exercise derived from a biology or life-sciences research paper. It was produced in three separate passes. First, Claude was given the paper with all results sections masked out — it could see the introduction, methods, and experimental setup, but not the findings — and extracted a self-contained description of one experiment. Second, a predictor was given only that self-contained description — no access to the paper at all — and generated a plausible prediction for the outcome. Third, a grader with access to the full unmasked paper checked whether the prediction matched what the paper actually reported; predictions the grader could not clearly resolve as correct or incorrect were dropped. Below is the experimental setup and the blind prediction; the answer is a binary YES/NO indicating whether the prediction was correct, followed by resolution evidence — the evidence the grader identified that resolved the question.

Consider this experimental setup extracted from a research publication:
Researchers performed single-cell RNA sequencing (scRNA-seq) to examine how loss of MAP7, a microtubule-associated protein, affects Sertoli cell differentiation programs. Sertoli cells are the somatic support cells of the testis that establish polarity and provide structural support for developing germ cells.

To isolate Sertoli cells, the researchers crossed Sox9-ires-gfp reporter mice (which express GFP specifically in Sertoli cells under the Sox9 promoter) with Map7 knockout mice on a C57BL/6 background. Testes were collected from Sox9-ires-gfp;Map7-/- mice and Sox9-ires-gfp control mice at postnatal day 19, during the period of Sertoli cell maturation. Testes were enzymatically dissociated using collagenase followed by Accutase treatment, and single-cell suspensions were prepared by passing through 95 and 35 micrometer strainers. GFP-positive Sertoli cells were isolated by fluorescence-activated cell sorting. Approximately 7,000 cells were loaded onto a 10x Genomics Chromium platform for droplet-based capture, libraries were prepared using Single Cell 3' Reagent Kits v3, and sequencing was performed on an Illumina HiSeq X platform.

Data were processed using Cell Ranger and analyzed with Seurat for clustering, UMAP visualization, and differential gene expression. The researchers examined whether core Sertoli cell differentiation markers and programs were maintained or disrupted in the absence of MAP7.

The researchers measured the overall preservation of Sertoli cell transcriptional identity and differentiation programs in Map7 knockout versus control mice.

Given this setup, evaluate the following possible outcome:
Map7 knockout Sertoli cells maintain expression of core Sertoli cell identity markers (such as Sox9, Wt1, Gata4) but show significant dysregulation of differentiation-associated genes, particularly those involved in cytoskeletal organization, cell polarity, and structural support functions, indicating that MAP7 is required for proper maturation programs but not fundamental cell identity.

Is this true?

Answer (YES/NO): NO